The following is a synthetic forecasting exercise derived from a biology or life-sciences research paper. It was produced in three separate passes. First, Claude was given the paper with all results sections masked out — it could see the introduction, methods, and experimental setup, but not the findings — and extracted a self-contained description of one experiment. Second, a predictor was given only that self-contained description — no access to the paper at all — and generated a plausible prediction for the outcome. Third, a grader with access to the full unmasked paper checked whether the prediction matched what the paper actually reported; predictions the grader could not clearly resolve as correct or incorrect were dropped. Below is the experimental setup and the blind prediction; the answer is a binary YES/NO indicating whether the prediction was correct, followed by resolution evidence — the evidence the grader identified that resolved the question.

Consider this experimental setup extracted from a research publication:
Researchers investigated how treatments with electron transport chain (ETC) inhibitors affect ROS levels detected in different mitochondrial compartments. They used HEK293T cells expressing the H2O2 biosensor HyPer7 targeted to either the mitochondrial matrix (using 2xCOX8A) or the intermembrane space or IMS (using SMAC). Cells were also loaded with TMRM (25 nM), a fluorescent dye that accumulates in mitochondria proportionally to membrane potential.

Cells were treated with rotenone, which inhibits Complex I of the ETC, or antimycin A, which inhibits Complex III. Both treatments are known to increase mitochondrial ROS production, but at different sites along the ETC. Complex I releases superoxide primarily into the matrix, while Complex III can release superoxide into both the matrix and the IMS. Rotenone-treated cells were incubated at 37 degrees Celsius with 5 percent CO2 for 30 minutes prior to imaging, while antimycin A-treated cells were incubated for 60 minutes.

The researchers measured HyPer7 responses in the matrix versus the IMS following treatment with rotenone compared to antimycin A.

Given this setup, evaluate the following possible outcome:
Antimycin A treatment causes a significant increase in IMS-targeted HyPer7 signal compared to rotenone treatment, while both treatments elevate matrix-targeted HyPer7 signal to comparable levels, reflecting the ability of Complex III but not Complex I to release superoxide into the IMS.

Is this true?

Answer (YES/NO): NO